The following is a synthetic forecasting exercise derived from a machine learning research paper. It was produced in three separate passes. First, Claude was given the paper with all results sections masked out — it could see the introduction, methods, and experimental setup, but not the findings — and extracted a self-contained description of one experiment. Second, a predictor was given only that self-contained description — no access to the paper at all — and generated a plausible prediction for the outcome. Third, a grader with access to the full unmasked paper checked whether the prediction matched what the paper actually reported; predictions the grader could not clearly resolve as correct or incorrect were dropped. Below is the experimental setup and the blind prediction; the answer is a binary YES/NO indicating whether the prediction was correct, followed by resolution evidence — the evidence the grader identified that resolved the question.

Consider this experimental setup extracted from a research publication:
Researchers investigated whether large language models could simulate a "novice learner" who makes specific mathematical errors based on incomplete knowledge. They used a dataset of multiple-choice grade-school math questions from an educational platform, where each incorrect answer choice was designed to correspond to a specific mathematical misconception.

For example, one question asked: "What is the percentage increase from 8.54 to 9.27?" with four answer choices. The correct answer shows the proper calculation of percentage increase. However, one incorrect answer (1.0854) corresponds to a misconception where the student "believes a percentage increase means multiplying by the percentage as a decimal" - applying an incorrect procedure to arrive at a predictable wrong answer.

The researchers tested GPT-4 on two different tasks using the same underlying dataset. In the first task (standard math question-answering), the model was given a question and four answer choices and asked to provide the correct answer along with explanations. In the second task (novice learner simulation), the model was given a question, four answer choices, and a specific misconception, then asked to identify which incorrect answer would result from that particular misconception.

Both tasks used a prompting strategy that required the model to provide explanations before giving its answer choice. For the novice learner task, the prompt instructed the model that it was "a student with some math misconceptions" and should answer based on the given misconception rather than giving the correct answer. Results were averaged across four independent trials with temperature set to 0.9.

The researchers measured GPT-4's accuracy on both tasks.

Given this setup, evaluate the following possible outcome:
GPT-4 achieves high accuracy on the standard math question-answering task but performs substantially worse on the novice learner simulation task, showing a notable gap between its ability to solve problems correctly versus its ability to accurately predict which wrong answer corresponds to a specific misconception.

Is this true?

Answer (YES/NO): YES